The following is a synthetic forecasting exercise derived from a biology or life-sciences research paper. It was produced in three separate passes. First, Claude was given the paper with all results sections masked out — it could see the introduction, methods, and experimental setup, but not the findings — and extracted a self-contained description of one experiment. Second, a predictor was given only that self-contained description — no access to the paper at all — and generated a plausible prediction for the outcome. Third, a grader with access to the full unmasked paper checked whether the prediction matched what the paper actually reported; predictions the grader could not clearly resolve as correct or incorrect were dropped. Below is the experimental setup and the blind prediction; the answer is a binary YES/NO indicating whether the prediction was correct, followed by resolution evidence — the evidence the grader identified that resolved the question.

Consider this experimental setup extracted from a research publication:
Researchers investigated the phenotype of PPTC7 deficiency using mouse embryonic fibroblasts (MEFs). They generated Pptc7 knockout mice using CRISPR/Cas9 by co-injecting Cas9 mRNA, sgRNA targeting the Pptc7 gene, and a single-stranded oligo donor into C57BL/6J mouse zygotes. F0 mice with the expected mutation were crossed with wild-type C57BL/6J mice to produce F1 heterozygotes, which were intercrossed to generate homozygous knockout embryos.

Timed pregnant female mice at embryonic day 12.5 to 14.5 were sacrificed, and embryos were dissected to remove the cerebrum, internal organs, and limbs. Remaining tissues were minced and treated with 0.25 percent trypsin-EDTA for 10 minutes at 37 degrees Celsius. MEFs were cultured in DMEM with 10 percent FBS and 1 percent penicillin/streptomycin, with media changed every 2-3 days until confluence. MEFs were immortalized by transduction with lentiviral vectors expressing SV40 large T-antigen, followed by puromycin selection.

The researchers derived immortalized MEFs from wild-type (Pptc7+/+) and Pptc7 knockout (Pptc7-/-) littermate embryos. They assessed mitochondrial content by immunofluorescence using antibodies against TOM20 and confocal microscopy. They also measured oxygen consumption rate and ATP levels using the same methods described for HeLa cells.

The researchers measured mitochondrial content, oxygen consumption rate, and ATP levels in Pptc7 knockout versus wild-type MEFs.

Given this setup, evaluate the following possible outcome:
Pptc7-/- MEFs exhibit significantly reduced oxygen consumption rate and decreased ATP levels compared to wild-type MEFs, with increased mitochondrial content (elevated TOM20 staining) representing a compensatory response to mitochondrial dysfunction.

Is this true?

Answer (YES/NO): NO